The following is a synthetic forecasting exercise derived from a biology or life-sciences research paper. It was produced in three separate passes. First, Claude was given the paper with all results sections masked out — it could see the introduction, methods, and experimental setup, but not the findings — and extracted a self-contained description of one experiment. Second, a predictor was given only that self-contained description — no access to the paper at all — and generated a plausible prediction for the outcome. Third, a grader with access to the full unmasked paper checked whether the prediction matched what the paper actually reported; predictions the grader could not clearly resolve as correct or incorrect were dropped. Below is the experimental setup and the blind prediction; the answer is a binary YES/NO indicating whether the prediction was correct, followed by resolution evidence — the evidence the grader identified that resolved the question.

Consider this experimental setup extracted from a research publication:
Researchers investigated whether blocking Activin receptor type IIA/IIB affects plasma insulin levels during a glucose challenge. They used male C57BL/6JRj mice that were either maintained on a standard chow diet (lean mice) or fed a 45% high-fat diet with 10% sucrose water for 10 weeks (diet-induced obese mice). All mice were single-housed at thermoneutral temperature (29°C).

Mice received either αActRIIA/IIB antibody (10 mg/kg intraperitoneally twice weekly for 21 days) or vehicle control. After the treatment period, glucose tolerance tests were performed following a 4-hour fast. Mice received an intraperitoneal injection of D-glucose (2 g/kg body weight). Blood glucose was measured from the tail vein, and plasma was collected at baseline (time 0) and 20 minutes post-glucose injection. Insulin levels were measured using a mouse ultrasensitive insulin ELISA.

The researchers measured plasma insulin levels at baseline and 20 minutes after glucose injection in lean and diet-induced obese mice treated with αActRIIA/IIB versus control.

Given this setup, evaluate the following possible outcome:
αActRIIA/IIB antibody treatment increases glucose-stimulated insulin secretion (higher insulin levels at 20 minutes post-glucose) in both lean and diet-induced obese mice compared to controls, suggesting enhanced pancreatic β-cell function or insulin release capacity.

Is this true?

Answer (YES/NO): NO